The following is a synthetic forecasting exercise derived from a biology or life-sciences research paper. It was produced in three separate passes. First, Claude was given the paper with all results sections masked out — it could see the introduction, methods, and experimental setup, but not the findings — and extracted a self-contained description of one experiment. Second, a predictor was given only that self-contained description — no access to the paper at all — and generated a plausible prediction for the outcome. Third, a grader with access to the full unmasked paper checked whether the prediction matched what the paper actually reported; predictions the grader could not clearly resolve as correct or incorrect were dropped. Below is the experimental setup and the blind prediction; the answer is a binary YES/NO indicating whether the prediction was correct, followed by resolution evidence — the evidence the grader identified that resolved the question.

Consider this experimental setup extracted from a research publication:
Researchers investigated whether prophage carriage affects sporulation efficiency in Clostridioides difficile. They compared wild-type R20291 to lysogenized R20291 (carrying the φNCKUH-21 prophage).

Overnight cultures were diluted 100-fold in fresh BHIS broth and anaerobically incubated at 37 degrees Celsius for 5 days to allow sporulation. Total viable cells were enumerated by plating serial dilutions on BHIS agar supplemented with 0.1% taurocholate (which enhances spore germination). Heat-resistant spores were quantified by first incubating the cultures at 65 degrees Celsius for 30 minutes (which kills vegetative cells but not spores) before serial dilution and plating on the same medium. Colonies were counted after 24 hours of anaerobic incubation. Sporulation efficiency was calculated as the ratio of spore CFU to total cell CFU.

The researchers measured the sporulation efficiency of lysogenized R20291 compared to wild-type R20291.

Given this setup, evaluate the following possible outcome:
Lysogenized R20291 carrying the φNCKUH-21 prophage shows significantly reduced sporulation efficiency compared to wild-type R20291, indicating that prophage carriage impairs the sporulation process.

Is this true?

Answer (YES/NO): NO